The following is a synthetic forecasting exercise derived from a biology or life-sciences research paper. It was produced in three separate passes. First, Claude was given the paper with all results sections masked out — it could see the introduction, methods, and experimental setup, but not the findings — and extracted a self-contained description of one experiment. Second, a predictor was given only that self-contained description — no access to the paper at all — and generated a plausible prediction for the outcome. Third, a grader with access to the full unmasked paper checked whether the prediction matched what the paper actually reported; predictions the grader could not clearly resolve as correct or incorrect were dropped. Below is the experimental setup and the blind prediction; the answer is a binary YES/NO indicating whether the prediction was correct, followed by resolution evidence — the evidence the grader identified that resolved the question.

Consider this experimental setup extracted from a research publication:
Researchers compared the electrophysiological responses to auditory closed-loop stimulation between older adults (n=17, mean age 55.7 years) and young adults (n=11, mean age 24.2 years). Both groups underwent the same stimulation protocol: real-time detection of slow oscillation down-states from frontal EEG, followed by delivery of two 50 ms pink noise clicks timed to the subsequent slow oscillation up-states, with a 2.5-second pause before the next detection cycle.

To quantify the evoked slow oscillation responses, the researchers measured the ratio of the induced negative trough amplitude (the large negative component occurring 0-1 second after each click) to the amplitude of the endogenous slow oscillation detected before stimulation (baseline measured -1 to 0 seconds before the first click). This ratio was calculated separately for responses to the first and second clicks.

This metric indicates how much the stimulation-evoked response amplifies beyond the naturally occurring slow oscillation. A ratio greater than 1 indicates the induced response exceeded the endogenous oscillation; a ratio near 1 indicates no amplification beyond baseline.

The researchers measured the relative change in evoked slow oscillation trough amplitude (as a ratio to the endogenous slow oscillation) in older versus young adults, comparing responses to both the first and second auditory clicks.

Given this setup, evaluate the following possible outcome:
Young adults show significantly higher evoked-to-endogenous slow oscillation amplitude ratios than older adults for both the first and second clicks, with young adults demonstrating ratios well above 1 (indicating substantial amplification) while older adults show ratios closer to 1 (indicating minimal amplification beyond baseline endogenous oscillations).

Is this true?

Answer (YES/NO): NO